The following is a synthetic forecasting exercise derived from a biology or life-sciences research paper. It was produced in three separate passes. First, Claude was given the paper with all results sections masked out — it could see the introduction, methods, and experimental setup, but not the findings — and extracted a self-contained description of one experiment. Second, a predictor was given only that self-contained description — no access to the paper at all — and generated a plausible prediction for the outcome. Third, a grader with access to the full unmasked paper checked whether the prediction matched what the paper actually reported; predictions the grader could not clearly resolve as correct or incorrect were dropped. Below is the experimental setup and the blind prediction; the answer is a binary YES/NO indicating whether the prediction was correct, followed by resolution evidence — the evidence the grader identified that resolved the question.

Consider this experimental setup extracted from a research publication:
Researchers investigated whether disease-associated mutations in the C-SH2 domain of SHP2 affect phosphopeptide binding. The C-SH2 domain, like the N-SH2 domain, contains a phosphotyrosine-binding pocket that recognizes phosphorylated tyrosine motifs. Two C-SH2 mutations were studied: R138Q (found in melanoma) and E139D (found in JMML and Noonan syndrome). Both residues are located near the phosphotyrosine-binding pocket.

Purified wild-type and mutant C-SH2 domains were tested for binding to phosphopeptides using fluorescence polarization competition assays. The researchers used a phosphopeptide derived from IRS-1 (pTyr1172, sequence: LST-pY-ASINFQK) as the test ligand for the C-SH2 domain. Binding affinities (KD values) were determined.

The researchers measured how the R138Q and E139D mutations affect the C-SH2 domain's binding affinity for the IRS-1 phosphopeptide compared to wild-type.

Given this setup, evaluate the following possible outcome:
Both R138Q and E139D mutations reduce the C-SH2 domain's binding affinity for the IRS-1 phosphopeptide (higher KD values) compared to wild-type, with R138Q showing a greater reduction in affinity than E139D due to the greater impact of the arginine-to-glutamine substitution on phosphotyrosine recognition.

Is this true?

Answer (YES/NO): NO